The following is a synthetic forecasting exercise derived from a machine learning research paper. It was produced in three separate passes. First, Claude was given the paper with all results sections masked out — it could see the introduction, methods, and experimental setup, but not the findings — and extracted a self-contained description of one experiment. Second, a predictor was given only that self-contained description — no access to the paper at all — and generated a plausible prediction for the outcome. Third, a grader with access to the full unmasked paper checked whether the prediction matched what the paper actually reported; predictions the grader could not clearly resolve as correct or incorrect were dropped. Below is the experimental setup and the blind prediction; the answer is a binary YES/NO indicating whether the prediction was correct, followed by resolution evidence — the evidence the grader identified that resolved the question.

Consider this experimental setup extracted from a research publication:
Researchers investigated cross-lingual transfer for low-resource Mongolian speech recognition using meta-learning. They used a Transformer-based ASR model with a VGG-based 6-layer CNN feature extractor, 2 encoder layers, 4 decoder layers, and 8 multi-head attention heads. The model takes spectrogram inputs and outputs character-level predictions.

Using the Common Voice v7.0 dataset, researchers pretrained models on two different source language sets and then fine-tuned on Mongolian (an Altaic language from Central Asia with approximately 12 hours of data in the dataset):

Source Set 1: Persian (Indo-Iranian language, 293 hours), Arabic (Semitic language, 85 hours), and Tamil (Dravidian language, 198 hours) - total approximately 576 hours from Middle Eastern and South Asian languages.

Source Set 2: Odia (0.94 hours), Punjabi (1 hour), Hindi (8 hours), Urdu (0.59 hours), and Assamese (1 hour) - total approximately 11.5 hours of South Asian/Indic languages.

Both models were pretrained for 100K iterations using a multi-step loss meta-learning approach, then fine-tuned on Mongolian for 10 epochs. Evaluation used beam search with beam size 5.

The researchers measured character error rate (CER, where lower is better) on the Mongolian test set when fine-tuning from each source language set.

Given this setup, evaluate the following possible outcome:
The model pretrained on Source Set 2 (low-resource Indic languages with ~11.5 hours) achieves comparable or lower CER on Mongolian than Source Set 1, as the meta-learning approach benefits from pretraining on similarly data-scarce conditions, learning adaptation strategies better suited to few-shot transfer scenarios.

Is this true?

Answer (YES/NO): YES